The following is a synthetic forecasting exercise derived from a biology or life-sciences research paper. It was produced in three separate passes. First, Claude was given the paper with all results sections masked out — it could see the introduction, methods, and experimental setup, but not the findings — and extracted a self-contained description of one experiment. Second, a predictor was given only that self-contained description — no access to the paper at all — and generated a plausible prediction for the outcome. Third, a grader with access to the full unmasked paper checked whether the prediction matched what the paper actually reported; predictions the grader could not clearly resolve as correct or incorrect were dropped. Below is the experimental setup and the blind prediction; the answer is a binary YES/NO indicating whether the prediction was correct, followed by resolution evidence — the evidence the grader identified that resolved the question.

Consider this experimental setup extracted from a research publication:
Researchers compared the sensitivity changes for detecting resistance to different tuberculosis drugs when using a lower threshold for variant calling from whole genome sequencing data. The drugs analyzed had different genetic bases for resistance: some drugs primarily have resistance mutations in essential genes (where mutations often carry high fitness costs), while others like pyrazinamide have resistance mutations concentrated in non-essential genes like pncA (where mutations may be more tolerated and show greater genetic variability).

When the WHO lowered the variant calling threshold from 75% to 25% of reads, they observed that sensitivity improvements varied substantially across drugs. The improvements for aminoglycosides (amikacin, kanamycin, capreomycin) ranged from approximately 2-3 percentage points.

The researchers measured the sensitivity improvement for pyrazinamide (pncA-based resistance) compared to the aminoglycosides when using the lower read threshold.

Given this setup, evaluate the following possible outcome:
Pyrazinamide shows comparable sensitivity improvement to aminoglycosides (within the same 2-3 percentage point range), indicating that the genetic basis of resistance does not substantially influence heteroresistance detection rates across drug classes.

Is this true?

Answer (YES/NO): NO